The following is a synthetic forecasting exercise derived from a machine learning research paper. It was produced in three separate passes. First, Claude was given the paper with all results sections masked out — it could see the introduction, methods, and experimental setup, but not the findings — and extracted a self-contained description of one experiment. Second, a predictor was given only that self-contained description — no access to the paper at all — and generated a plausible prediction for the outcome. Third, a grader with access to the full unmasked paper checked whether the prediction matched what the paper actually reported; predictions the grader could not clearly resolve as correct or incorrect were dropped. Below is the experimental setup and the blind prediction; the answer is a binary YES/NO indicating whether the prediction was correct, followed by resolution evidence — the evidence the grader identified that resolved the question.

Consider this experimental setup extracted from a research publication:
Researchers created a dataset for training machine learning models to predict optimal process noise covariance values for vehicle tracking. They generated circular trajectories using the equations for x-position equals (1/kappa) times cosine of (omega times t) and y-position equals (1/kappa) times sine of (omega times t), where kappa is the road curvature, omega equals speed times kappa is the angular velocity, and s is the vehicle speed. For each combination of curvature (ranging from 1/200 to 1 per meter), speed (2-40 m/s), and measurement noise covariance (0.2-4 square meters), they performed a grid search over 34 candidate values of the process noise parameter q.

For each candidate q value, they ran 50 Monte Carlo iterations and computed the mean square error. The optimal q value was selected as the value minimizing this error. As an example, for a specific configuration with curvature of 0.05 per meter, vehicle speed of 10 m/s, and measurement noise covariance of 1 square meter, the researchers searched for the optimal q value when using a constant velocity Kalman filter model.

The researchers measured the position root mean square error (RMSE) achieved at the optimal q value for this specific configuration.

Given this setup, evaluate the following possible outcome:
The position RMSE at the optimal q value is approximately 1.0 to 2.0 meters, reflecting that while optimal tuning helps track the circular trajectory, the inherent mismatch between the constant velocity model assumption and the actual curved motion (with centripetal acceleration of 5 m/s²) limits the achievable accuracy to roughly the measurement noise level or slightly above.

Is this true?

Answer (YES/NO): NO